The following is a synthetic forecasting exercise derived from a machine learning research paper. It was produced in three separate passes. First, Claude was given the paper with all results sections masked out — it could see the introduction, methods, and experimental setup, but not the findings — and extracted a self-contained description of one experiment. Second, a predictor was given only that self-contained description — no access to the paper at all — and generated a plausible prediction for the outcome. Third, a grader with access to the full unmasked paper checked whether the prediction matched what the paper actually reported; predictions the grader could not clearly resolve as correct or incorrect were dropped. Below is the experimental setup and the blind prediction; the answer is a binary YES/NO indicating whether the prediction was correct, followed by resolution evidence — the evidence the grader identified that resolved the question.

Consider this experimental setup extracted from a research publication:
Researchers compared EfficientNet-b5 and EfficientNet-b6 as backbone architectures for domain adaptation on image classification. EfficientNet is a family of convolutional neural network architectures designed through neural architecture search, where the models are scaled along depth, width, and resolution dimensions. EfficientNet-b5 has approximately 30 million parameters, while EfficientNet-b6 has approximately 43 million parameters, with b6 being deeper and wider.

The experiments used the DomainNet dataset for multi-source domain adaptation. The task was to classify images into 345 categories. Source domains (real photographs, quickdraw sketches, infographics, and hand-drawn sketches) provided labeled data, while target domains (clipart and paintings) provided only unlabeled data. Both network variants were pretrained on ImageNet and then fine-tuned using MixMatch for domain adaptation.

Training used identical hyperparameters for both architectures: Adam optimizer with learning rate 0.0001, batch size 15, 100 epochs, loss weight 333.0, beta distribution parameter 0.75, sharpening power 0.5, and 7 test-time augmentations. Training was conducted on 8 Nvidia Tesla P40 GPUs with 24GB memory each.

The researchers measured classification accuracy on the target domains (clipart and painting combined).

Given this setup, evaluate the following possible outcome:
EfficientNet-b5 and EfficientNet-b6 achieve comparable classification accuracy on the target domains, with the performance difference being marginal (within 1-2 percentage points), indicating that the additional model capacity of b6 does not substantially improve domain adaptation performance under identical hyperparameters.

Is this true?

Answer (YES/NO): YES